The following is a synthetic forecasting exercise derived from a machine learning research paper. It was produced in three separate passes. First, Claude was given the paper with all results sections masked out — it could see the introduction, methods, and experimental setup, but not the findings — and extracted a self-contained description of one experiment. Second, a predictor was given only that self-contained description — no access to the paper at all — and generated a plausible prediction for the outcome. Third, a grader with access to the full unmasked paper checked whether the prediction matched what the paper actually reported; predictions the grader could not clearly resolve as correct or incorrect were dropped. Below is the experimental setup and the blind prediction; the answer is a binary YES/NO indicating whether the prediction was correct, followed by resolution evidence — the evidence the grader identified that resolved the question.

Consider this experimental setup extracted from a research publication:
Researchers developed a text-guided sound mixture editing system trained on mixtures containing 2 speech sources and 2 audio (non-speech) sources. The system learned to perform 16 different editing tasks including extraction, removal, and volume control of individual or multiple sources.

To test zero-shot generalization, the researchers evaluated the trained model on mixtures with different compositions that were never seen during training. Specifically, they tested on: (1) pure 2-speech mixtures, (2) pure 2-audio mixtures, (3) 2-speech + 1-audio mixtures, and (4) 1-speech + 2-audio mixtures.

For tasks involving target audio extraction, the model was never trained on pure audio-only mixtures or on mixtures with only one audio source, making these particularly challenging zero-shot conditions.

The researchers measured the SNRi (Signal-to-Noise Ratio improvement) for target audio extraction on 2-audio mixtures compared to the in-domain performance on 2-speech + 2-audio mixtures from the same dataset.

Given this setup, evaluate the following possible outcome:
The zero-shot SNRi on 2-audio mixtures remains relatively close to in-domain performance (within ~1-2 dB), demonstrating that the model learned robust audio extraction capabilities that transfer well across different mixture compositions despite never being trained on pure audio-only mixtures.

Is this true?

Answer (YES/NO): NO